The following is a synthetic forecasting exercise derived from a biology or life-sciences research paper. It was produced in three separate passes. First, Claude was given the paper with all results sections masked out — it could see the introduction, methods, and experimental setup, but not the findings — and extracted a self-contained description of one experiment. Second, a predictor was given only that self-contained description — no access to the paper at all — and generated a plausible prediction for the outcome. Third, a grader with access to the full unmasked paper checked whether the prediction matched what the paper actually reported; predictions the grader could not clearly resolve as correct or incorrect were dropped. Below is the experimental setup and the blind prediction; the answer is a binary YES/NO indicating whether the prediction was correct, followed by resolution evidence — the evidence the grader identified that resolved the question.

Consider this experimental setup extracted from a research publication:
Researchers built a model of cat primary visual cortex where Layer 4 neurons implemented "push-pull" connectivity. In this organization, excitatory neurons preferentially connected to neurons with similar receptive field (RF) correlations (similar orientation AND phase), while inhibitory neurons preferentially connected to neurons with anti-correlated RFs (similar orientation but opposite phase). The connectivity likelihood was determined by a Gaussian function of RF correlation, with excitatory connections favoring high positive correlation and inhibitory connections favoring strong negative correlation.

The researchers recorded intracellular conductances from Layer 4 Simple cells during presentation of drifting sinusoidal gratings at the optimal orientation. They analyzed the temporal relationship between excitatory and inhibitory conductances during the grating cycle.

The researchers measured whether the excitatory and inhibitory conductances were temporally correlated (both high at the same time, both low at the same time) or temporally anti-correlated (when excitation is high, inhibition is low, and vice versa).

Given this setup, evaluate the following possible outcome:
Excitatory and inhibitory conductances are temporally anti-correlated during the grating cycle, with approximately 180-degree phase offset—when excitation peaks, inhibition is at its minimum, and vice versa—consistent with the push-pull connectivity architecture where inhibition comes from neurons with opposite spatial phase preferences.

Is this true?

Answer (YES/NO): YES